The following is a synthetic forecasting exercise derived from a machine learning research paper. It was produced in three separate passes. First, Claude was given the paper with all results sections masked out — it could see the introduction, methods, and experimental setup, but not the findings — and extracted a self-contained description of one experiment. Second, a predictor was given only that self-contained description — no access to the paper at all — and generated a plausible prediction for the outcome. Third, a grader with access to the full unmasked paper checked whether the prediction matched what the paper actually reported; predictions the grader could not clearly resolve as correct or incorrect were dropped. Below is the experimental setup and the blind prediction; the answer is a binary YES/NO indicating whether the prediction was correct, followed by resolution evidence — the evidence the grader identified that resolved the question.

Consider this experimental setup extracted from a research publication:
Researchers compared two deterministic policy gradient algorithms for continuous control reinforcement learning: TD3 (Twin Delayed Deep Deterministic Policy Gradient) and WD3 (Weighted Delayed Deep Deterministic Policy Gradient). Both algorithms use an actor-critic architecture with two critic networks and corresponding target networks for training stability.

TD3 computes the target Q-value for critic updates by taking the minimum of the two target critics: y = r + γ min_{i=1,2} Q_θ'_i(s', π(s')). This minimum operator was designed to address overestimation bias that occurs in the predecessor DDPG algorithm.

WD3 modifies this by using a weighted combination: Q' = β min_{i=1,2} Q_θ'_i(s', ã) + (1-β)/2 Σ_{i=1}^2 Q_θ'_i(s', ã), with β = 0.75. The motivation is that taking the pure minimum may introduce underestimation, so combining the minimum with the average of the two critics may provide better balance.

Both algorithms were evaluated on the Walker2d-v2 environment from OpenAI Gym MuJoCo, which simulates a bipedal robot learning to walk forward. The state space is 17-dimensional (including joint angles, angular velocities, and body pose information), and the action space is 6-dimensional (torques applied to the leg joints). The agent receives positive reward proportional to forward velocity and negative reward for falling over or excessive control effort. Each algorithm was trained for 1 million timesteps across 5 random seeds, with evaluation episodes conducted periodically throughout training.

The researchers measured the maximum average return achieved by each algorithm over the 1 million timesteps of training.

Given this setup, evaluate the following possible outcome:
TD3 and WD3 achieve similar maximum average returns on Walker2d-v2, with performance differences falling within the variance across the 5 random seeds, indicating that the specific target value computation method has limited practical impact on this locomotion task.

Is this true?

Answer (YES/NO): NO